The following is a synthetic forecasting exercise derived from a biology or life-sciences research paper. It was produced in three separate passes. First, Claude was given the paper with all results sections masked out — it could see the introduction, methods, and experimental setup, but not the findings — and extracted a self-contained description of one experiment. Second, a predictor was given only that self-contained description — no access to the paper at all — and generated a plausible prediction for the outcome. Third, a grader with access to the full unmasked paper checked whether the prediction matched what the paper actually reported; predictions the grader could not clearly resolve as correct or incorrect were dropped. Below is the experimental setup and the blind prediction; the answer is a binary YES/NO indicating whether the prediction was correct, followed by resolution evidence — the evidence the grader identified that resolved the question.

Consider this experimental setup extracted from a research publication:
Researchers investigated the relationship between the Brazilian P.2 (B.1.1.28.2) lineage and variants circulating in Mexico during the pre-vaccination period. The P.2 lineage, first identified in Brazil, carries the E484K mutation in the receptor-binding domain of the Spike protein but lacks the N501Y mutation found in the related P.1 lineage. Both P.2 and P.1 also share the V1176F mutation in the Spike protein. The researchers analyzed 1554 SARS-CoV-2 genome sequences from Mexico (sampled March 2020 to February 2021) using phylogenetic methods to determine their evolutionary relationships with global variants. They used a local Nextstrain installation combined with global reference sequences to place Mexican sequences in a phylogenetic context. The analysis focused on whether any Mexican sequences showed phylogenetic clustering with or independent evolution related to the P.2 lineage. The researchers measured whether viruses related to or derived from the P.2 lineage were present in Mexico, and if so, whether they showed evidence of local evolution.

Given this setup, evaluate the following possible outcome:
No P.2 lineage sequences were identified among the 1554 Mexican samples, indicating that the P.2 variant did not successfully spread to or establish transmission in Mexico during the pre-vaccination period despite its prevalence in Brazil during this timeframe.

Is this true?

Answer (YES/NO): NO